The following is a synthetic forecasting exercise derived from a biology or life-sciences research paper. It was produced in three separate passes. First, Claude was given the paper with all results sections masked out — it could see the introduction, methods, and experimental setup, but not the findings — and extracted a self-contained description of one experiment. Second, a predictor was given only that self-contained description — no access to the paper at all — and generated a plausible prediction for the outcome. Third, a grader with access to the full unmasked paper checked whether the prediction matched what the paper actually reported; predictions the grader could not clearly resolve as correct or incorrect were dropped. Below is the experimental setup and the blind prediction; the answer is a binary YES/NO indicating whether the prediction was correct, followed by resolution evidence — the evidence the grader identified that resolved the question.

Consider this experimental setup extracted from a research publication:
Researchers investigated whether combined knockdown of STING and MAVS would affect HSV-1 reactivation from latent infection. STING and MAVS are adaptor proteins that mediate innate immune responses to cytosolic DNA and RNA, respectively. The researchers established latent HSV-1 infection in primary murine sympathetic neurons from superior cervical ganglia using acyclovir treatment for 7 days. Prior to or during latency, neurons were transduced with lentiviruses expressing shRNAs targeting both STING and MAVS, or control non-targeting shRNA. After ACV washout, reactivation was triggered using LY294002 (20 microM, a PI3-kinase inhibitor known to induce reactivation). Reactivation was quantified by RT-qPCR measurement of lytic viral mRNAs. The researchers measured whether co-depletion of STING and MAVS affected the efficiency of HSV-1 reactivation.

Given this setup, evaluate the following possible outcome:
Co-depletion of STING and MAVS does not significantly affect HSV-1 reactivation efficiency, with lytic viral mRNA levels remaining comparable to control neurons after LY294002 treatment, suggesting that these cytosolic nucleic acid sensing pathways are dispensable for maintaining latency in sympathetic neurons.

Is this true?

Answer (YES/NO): NO